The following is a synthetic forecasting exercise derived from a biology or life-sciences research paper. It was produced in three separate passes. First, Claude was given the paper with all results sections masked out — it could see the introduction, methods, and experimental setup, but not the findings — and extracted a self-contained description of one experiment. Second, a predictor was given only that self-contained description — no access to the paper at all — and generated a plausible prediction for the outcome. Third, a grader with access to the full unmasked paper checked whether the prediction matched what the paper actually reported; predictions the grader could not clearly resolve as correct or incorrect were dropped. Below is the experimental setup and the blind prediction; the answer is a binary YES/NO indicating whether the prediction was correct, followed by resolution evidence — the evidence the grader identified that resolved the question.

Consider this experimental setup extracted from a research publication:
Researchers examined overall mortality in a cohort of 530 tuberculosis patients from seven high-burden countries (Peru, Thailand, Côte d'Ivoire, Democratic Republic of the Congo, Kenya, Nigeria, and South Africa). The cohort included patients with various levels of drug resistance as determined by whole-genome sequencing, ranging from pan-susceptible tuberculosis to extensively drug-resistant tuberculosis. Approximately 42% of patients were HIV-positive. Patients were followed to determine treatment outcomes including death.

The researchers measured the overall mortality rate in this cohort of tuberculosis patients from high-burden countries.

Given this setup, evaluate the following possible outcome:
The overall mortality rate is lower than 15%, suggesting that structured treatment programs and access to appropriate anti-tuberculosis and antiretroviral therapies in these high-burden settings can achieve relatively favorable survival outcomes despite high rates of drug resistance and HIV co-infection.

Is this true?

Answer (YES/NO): YES